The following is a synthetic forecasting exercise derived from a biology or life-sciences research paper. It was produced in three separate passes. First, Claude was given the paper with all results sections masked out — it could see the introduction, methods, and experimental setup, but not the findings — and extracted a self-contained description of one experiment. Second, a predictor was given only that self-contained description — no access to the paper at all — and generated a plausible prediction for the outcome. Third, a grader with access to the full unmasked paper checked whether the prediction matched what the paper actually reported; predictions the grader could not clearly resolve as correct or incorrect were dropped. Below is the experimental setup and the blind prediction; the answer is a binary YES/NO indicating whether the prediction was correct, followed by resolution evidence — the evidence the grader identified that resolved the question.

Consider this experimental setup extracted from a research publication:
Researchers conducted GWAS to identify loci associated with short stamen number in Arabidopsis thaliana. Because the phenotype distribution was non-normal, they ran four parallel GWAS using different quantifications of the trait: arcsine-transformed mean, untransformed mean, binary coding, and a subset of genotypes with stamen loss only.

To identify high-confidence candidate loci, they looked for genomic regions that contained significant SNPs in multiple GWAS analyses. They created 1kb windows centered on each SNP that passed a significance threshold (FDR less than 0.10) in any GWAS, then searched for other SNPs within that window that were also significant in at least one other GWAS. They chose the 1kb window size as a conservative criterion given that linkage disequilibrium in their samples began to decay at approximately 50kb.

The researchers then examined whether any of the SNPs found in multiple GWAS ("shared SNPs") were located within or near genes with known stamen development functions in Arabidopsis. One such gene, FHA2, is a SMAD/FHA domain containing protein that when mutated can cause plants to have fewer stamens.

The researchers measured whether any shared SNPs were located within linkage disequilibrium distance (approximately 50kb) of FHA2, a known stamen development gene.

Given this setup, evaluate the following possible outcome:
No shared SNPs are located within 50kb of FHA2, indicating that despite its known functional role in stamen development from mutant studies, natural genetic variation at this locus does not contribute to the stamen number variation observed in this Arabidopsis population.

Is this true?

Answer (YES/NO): NO